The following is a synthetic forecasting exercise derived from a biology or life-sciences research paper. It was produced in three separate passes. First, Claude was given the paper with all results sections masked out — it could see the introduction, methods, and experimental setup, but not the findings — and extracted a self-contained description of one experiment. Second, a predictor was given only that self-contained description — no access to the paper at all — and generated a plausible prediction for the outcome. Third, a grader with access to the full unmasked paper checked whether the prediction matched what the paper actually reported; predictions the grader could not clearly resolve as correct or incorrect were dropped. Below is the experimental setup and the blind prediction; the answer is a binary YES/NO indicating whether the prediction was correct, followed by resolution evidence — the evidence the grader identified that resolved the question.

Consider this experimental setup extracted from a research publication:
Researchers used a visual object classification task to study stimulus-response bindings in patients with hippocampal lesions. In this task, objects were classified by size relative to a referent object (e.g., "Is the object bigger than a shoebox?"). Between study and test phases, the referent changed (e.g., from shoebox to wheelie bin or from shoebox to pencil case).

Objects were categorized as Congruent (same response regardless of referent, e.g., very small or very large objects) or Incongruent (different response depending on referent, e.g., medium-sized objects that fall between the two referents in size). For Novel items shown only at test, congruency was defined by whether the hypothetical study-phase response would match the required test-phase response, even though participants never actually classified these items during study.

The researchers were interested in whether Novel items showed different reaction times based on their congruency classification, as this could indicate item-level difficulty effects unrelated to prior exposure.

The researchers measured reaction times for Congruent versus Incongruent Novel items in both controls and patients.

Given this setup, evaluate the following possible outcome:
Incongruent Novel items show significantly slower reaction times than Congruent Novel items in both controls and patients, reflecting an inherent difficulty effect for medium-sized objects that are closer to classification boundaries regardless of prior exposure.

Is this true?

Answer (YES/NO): YES